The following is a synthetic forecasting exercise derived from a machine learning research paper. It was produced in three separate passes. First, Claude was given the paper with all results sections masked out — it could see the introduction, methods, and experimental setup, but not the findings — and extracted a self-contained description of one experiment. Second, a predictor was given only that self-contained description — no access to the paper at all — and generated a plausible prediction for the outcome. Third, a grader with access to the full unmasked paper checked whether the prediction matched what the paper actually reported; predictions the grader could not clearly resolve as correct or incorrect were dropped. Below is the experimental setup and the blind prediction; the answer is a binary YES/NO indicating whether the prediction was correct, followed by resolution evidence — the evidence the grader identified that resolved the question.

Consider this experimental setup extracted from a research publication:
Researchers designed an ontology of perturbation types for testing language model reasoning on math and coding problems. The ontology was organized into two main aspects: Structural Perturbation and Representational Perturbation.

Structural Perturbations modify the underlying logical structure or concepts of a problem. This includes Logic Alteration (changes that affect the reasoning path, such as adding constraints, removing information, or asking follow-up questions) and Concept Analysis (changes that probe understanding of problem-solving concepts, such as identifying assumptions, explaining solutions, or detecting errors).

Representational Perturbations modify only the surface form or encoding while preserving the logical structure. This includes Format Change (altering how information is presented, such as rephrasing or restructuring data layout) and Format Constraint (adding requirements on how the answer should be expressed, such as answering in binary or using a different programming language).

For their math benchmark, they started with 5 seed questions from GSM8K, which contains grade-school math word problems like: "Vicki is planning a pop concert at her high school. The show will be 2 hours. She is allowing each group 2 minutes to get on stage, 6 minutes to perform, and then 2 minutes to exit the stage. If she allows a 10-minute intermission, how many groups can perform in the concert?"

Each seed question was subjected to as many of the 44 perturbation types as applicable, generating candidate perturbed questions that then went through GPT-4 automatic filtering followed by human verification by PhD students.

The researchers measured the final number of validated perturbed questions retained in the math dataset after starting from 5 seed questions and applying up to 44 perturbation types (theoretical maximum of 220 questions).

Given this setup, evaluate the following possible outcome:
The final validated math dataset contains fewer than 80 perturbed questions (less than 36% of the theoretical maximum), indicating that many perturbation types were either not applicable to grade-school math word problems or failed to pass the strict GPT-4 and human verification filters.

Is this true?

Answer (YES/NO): NO